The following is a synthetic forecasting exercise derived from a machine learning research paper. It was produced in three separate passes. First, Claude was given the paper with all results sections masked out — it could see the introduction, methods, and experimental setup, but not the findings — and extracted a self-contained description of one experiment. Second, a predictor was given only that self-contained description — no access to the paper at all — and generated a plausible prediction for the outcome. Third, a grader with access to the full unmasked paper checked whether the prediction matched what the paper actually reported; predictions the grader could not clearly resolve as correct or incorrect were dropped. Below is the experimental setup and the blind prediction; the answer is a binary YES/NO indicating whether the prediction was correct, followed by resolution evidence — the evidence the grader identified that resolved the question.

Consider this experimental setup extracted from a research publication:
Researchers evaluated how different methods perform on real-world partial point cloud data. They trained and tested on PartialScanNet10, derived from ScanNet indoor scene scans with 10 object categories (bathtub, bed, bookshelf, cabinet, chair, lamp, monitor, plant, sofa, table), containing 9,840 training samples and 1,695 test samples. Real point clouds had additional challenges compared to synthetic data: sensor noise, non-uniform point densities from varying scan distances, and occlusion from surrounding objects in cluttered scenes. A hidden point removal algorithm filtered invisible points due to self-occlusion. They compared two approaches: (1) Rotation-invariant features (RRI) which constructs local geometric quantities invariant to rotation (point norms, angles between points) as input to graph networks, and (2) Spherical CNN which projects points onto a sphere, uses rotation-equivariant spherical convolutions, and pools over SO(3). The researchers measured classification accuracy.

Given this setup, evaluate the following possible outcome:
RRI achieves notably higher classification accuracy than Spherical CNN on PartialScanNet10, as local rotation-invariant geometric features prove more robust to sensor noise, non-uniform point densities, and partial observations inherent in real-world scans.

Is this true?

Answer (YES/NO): NO